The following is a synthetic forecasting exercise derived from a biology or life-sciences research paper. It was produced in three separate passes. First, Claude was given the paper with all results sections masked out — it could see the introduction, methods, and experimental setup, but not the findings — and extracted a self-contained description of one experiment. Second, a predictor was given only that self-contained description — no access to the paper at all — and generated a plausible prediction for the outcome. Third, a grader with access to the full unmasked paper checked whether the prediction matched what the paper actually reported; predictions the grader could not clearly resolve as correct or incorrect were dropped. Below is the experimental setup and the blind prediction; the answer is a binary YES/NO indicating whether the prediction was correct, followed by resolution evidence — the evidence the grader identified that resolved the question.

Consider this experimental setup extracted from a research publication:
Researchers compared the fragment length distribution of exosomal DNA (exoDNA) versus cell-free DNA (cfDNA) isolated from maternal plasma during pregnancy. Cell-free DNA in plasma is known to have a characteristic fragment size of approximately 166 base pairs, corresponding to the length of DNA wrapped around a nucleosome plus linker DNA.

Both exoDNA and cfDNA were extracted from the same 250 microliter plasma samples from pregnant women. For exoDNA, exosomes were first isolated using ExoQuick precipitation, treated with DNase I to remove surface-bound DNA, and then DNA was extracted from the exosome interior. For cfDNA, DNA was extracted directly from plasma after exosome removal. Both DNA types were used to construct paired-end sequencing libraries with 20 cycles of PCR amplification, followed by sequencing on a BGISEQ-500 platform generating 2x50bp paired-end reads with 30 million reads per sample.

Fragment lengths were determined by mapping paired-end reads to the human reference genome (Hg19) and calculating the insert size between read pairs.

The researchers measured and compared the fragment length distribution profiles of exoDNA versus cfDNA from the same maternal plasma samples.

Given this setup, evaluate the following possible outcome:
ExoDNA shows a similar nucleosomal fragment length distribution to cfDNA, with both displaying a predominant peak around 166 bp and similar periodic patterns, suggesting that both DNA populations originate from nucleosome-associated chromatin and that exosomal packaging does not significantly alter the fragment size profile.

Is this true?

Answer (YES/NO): NO